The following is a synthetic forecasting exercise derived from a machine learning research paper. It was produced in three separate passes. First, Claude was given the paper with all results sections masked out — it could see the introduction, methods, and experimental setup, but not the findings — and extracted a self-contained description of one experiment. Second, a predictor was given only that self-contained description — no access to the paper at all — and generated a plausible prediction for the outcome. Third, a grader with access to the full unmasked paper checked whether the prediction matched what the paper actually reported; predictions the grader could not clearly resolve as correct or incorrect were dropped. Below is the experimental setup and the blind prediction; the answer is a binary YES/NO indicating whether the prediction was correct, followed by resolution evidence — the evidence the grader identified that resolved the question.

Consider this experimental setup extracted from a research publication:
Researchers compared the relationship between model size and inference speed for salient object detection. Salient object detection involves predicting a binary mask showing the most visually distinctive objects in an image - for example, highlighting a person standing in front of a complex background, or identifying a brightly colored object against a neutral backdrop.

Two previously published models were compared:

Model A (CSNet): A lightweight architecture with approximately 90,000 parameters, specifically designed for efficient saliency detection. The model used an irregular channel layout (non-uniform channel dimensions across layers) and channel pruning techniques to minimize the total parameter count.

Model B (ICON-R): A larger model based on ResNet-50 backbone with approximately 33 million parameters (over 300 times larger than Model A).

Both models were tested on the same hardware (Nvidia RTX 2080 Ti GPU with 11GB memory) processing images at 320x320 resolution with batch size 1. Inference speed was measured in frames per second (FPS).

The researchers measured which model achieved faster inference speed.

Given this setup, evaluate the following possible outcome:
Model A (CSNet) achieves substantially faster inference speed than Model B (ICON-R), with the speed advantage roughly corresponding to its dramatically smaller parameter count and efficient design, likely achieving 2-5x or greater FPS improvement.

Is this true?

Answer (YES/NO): NO